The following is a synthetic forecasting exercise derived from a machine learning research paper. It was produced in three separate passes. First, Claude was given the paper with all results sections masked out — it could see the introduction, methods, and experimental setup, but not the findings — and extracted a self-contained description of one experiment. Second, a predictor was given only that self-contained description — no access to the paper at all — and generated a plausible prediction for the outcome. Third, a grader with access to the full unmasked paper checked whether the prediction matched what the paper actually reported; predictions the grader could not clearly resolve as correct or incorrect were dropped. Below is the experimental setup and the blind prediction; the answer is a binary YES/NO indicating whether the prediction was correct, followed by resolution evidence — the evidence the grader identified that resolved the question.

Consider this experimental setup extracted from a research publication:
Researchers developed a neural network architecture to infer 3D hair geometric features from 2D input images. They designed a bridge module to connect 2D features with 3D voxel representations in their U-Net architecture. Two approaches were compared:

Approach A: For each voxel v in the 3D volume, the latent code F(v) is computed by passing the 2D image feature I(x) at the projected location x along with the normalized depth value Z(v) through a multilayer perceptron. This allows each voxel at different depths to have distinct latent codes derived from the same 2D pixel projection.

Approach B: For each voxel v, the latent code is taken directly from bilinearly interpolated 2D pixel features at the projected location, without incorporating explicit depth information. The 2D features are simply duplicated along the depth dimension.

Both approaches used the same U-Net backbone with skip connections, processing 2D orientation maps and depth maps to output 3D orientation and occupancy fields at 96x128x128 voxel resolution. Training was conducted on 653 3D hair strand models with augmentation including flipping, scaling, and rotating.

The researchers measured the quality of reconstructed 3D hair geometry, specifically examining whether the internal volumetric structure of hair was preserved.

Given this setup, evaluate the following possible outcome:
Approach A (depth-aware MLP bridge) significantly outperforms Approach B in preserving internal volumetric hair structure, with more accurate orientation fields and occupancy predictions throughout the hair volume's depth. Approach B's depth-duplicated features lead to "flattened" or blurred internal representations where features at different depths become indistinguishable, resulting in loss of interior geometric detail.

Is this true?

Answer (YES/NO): YES